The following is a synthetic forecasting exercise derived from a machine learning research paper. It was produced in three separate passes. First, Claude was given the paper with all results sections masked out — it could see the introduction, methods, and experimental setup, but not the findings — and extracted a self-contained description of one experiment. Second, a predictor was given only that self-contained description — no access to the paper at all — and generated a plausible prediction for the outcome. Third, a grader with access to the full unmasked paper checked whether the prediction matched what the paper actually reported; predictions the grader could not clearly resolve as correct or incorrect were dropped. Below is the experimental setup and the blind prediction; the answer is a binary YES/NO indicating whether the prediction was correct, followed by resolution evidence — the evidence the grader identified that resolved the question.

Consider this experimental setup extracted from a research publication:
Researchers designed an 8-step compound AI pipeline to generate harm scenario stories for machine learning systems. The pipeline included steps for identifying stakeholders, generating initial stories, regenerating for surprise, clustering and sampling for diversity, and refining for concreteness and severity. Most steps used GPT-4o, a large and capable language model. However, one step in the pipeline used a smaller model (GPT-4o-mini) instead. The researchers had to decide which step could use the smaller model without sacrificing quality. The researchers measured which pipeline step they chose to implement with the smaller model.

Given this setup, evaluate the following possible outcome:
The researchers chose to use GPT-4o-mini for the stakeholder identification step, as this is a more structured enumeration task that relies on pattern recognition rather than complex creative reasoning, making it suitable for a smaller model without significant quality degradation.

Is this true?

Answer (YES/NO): NO